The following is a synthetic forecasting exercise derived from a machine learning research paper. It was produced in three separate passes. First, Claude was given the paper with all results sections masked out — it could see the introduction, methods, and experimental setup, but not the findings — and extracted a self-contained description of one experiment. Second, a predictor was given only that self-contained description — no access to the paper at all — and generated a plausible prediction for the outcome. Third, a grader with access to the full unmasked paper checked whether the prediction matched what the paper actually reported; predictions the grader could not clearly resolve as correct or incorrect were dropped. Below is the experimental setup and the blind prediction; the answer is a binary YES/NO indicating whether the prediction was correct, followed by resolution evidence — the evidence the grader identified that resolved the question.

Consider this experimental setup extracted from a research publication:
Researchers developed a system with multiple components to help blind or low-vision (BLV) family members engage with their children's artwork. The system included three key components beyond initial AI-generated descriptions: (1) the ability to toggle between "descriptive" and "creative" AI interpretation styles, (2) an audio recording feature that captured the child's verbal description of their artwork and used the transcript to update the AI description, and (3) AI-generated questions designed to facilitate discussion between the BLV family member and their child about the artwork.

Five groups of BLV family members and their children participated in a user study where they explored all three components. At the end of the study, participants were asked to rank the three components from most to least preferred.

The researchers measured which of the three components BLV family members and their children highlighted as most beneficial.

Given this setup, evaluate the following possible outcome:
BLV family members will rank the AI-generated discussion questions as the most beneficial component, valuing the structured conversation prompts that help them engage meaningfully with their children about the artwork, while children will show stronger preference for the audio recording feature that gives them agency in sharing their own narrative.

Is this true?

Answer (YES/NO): NO